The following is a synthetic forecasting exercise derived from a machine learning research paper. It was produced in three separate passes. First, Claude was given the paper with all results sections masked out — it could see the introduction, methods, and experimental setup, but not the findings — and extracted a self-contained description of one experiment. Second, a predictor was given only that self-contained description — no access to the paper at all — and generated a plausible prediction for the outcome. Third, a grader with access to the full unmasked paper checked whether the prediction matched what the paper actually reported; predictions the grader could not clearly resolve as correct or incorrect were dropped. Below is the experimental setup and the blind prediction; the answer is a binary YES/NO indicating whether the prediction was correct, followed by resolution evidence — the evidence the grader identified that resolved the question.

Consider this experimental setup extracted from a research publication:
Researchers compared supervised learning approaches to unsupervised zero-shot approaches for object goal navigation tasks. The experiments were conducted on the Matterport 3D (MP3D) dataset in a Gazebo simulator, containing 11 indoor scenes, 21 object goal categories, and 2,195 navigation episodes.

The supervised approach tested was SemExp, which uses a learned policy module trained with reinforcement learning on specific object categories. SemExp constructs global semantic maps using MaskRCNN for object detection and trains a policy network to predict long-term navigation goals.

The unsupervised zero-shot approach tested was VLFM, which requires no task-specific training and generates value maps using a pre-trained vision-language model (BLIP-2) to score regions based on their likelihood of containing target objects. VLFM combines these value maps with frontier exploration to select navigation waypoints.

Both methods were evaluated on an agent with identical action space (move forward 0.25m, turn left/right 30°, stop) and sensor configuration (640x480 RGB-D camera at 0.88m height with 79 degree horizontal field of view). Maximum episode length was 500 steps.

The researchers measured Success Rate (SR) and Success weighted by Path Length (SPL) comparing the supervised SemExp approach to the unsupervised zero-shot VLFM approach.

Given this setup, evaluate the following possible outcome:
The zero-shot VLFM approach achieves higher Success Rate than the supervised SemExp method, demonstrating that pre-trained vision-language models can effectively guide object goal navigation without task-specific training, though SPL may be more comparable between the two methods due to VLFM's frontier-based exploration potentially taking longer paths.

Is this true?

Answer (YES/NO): NO